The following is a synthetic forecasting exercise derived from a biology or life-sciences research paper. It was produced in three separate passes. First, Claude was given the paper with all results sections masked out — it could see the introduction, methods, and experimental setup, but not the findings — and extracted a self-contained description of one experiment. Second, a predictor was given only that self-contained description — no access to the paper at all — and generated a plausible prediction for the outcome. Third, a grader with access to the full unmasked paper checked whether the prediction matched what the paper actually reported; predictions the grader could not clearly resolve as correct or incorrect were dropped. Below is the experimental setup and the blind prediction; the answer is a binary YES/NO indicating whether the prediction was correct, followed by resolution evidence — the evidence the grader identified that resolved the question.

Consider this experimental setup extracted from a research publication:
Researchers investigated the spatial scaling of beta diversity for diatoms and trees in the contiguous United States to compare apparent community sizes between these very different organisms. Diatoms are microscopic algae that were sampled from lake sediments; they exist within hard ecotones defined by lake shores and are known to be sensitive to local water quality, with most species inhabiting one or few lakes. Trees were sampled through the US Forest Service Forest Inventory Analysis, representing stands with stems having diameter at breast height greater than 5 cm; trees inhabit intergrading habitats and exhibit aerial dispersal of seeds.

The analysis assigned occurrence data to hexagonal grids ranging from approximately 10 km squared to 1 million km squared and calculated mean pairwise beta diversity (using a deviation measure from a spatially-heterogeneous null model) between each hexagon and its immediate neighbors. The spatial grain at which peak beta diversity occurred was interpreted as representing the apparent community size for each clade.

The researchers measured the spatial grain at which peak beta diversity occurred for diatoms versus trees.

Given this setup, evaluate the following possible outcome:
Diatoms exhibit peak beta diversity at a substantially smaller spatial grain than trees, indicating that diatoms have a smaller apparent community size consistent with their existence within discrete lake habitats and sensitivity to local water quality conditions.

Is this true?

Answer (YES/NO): NO